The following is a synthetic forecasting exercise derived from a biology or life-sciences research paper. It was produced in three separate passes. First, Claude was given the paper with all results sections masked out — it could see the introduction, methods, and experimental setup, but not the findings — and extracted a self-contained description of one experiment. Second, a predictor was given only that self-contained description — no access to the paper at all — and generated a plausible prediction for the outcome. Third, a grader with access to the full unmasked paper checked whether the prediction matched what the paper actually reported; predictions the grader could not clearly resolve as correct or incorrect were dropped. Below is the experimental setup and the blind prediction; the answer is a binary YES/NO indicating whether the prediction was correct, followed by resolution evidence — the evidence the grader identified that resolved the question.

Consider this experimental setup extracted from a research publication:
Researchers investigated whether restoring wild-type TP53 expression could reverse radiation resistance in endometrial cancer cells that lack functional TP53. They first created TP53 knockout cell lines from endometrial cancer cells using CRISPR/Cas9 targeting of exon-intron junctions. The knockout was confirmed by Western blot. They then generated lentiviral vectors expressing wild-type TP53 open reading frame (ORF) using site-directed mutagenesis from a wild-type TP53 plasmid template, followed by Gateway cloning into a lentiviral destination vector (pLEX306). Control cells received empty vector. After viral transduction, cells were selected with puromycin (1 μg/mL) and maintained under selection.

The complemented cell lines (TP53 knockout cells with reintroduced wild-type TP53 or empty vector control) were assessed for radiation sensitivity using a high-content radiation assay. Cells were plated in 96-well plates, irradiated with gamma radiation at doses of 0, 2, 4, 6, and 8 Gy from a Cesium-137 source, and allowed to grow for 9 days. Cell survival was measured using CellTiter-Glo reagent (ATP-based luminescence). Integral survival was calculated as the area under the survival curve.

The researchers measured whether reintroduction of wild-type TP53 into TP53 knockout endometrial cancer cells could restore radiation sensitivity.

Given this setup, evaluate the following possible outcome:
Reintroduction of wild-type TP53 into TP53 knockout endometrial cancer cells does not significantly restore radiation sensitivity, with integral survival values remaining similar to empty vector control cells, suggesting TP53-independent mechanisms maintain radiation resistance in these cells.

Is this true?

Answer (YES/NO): NO